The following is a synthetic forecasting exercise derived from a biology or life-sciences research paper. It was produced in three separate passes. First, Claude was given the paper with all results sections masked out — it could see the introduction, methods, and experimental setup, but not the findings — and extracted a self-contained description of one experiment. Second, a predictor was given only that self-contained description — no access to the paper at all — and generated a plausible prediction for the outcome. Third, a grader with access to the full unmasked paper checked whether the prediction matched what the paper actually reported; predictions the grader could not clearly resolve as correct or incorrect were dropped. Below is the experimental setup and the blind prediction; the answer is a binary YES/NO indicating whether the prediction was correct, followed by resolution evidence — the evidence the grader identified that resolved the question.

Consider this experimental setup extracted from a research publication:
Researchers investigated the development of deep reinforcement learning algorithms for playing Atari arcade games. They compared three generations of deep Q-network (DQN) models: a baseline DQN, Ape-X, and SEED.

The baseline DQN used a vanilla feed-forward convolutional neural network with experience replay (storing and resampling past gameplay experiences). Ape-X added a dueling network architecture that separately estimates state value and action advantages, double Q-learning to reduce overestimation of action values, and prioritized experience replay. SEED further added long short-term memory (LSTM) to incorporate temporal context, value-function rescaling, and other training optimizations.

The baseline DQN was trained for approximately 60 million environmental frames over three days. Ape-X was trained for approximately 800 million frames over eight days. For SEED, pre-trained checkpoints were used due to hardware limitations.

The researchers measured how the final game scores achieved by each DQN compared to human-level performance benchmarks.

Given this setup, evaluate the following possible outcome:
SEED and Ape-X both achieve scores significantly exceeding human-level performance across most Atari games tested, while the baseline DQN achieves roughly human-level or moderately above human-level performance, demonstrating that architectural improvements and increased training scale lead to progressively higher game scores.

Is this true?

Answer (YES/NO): NO